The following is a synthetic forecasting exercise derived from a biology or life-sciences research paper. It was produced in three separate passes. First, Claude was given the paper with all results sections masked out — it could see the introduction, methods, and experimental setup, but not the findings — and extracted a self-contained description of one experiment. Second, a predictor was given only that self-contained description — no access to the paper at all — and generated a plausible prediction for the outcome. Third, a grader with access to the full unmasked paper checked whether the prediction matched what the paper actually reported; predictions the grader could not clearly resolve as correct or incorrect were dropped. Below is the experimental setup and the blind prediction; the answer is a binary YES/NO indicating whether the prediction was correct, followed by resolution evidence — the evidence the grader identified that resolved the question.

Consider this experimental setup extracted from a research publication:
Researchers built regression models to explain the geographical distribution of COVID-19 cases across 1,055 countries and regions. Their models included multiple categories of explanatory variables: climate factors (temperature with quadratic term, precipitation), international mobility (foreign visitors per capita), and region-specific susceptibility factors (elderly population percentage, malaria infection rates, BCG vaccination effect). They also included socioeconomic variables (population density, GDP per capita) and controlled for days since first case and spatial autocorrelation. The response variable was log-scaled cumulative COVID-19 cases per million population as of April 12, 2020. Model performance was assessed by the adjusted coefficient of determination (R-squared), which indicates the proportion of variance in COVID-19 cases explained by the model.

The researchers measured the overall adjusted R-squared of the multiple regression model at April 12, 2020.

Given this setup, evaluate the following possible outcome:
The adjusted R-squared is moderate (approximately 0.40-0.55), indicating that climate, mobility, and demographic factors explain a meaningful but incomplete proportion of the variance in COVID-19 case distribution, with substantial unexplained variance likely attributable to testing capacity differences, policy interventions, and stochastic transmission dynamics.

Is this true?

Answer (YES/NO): NO